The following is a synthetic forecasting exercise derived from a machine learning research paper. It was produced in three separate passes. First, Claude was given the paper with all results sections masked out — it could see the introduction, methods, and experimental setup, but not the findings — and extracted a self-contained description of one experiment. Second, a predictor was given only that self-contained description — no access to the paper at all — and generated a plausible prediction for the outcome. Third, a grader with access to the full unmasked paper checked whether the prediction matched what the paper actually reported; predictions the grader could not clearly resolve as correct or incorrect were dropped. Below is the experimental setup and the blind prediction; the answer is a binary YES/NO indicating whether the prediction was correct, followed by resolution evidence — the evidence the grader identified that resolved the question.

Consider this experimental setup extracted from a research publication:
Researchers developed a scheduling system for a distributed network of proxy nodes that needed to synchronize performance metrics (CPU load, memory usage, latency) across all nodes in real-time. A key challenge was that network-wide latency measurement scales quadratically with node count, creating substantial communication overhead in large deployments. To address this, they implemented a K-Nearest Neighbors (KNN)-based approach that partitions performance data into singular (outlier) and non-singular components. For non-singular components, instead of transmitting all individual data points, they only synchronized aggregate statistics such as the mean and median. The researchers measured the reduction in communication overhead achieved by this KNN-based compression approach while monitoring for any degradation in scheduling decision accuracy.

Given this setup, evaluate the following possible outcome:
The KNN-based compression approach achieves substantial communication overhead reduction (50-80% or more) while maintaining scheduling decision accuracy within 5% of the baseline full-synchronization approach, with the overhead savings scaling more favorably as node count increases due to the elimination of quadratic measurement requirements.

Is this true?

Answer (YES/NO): NO